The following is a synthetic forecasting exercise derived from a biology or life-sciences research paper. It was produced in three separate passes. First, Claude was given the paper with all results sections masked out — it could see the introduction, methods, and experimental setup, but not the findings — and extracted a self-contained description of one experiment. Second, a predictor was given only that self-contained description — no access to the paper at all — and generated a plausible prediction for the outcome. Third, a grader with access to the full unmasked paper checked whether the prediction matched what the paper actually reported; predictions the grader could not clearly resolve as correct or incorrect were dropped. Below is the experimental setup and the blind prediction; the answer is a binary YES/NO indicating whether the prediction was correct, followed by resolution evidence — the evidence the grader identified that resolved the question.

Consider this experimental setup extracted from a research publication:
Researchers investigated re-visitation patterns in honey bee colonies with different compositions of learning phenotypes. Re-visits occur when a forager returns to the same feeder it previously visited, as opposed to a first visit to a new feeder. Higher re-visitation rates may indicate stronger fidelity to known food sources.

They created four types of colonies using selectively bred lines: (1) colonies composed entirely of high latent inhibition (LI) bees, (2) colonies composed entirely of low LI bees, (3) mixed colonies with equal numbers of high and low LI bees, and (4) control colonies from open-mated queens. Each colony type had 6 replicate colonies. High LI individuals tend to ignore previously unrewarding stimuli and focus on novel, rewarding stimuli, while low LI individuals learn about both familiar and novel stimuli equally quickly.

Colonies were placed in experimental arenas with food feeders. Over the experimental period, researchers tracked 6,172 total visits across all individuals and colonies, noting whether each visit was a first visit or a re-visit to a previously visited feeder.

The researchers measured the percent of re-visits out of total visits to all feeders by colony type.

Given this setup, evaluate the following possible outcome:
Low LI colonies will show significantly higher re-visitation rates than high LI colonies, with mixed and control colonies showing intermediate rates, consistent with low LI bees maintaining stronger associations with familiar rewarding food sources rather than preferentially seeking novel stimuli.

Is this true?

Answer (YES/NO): NO